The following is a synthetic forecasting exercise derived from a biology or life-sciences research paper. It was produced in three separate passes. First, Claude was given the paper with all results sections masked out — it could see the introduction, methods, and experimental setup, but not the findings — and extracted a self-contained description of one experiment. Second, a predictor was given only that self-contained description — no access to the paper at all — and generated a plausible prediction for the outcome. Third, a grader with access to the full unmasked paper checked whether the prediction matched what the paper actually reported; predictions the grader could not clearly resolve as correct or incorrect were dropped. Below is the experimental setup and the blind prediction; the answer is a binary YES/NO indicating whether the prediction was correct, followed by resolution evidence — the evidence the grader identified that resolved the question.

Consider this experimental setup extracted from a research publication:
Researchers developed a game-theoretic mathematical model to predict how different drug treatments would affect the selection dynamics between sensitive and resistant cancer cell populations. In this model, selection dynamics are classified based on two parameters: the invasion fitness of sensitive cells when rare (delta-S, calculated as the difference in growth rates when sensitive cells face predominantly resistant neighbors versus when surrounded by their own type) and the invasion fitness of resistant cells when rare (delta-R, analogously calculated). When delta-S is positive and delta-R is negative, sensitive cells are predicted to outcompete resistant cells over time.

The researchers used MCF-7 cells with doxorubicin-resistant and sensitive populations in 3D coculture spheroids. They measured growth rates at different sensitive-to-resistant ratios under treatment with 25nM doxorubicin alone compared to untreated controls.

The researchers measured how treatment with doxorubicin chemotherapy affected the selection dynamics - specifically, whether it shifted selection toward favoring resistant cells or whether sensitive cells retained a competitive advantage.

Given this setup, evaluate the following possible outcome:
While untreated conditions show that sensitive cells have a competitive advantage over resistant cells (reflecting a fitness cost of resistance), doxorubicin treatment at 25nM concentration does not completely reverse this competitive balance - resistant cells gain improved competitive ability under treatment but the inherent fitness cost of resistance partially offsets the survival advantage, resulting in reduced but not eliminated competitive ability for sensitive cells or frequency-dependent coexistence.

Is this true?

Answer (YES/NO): YES